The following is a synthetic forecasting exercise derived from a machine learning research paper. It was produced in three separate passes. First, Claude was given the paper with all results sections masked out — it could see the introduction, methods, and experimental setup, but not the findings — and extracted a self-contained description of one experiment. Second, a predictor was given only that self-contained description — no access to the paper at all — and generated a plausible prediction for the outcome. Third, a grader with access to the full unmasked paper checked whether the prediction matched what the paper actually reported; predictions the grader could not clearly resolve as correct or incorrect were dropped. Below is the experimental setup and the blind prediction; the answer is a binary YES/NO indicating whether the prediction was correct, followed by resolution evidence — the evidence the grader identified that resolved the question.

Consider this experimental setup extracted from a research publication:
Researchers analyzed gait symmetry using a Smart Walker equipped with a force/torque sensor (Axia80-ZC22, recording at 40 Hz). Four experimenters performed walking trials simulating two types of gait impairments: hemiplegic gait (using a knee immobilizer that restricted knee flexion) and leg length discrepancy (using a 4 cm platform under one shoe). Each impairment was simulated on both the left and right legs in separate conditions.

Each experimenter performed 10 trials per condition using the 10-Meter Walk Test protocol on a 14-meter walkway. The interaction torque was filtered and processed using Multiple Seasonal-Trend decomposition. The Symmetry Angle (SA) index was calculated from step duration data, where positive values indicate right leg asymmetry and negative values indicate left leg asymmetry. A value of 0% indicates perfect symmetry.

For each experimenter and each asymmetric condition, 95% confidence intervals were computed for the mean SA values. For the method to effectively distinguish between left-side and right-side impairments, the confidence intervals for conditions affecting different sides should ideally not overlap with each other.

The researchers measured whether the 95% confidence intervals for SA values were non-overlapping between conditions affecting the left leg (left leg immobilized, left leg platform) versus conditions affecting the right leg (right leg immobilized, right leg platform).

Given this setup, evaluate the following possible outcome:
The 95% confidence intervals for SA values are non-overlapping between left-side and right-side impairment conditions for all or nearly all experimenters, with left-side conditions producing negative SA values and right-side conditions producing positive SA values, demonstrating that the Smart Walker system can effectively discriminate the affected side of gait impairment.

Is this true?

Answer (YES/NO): YES